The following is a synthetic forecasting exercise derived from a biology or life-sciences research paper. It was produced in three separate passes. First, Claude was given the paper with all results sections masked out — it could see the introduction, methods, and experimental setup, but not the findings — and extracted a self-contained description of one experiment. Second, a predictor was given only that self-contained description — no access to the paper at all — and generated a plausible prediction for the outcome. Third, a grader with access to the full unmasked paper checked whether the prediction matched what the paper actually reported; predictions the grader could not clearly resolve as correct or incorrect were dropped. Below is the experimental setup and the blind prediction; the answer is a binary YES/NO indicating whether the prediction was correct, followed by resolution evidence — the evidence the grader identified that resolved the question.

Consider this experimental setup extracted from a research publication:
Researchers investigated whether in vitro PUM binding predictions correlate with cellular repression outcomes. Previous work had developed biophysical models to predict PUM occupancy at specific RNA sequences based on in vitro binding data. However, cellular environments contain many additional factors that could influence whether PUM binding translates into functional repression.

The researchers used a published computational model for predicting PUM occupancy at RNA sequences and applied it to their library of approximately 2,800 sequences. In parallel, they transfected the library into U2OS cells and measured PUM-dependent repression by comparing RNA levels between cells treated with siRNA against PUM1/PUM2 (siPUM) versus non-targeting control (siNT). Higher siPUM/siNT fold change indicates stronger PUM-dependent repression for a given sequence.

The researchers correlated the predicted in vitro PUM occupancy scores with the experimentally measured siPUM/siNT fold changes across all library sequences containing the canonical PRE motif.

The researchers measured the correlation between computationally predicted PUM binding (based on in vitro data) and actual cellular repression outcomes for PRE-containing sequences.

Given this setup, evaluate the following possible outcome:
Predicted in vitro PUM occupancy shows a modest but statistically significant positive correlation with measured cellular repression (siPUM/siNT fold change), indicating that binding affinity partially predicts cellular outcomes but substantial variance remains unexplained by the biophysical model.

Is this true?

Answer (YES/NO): YES